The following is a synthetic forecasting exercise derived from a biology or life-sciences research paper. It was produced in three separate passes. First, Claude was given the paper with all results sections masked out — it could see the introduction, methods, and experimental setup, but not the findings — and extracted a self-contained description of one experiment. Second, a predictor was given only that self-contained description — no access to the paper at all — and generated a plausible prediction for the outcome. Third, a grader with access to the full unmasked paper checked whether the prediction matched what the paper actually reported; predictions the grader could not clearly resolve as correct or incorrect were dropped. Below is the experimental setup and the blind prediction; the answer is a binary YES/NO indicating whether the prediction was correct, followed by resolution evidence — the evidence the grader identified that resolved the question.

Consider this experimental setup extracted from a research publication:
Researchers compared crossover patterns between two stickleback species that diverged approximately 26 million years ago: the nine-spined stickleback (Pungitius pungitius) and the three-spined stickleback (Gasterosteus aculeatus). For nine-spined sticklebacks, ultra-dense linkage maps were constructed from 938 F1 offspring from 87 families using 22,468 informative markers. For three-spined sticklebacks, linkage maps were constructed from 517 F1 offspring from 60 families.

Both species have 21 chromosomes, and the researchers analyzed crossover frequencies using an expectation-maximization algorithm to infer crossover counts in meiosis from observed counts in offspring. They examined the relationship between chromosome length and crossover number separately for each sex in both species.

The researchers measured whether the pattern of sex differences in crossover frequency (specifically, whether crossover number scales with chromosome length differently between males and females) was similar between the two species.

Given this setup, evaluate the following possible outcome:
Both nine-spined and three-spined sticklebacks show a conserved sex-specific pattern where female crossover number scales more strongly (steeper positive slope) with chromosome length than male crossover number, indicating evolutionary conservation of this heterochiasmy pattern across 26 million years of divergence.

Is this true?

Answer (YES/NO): YES